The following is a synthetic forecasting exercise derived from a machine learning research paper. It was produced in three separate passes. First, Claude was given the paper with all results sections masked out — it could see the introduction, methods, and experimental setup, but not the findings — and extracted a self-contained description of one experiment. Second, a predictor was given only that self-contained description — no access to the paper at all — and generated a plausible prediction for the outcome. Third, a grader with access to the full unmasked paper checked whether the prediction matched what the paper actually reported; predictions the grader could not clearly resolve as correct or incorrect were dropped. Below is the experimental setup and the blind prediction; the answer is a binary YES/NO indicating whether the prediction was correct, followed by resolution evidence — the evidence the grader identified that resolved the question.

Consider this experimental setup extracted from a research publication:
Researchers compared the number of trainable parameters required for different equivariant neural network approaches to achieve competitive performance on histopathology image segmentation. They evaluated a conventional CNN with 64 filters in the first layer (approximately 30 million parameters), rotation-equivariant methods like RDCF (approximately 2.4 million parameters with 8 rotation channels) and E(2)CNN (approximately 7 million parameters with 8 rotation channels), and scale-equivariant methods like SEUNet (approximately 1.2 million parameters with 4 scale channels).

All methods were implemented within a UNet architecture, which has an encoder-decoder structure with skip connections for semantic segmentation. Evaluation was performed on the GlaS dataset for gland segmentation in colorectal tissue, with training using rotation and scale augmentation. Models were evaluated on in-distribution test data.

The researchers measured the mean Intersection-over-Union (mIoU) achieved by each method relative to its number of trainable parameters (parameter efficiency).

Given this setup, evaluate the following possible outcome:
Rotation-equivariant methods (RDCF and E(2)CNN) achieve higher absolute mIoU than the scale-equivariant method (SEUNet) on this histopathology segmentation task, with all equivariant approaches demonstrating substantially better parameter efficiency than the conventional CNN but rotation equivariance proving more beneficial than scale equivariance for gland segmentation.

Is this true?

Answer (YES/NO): YES